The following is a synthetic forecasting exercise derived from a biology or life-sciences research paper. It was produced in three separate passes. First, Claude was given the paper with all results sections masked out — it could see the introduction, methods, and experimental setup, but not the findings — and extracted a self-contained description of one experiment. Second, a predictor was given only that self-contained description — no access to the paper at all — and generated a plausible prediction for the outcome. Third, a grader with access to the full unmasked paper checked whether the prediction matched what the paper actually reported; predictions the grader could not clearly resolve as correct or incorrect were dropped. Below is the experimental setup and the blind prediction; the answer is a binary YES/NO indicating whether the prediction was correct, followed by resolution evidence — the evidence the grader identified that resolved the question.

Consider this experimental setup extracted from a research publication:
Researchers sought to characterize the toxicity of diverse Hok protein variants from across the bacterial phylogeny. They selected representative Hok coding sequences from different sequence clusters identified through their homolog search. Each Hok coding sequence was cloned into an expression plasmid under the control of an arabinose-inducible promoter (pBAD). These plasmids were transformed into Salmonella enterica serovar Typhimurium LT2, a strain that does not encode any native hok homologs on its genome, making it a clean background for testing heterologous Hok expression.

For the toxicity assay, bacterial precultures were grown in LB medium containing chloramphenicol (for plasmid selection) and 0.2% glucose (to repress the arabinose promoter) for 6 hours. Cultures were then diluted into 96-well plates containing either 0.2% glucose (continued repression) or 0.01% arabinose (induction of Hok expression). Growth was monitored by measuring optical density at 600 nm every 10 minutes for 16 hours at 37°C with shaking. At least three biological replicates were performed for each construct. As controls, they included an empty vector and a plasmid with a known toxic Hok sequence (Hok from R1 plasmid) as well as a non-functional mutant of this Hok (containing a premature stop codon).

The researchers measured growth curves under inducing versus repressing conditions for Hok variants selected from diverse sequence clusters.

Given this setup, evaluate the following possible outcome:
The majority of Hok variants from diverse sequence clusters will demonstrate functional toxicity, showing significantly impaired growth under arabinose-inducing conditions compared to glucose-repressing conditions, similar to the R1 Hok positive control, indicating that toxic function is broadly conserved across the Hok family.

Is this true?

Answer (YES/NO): YES